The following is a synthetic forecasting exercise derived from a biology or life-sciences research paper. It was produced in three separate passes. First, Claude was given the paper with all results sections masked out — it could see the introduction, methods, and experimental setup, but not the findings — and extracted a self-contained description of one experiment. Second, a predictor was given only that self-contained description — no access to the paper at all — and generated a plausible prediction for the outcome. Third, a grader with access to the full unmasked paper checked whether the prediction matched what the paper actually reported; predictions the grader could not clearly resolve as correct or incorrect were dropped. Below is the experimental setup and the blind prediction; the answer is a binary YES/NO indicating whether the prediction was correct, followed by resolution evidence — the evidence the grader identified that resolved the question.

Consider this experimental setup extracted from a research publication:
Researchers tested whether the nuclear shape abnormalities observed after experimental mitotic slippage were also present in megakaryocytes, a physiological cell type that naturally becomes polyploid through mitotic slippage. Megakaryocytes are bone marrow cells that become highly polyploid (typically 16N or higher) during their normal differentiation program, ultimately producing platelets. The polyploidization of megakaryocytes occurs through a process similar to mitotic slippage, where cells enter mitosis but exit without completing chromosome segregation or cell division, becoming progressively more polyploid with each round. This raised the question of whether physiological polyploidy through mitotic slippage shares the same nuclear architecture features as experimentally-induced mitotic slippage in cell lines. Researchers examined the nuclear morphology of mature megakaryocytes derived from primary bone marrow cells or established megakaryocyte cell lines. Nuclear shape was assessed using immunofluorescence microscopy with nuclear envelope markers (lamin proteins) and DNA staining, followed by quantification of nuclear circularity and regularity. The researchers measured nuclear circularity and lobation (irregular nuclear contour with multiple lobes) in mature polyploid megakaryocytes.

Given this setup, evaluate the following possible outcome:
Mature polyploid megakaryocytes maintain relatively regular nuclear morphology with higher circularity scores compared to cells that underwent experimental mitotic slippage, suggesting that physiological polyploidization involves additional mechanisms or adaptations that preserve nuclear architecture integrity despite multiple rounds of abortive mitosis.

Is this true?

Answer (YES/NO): NO